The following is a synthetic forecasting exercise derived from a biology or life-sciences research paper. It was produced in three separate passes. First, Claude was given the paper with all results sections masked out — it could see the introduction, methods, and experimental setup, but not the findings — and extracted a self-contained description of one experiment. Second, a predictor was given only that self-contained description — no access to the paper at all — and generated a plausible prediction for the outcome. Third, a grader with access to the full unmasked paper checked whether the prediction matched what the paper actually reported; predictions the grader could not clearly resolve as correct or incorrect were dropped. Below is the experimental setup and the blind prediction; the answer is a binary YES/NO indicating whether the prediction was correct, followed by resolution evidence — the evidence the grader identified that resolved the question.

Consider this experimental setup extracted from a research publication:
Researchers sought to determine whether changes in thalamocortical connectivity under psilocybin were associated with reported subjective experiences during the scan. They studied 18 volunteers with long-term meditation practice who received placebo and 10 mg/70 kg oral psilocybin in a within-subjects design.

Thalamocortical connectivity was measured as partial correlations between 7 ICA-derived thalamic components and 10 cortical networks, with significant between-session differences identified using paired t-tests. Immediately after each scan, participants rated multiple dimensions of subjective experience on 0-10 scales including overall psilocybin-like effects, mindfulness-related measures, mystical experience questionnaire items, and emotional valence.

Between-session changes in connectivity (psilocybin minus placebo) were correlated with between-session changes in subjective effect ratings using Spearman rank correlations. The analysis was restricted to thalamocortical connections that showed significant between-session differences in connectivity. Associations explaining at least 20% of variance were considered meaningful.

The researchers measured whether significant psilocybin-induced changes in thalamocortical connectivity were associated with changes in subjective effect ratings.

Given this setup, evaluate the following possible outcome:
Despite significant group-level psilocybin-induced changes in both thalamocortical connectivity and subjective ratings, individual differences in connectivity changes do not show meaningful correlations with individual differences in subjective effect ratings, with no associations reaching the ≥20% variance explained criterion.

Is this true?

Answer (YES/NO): NO